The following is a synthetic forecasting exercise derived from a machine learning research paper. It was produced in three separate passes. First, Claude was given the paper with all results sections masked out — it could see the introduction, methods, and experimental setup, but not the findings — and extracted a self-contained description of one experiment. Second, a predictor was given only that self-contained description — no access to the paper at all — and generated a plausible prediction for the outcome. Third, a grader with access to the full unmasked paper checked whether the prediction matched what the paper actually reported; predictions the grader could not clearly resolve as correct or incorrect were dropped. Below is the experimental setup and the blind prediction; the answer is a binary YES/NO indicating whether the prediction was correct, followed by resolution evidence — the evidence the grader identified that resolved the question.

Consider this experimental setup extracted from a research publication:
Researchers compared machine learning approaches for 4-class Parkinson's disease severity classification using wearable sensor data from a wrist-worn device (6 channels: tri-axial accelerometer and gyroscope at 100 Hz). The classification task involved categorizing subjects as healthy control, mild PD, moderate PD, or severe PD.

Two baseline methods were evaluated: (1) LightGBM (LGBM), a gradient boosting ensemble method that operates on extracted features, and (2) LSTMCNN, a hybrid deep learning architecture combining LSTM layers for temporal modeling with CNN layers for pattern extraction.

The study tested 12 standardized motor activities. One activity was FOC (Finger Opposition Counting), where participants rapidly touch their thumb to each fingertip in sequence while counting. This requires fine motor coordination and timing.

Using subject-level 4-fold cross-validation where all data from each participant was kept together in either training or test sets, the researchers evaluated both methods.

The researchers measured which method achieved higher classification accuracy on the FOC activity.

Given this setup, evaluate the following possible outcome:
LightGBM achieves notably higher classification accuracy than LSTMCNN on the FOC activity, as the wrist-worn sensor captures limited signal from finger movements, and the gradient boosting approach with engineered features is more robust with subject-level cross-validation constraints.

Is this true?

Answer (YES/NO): YES